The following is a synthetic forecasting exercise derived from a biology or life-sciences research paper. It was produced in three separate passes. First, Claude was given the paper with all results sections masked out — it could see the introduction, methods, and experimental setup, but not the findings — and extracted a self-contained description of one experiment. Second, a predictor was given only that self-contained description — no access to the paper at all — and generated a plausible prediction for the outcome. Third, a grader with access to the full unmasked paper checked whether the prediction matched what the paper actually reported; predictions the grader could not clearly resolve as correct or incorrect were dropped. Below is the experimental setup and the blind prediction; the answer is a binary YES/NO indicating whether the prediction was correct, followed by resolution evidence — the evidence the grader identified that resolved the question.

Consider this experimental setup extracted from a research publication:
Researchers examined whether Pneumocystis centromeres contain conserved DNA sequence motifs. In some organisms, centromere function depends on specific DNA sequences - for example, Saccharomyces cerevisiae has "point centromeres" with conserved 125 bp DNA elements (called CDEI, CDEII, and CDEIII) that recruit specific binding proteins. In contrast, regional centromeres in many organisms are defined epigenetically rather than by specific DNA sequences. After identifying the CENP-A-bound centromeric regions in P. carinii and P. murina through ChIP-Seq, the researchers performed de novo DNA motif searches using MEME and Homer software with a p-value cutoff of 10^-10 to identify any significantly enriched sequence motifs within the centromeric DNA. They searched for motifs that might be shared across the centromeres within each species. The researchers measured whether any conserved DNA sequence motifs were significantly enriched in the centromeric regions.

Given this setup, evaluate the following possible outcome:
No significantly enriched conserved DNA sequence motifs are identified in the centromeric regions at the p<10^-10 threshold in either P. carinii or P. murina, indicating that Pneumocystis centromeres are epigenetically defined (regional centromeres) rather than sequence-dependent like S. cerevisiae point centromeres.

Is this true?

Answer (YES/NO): YES